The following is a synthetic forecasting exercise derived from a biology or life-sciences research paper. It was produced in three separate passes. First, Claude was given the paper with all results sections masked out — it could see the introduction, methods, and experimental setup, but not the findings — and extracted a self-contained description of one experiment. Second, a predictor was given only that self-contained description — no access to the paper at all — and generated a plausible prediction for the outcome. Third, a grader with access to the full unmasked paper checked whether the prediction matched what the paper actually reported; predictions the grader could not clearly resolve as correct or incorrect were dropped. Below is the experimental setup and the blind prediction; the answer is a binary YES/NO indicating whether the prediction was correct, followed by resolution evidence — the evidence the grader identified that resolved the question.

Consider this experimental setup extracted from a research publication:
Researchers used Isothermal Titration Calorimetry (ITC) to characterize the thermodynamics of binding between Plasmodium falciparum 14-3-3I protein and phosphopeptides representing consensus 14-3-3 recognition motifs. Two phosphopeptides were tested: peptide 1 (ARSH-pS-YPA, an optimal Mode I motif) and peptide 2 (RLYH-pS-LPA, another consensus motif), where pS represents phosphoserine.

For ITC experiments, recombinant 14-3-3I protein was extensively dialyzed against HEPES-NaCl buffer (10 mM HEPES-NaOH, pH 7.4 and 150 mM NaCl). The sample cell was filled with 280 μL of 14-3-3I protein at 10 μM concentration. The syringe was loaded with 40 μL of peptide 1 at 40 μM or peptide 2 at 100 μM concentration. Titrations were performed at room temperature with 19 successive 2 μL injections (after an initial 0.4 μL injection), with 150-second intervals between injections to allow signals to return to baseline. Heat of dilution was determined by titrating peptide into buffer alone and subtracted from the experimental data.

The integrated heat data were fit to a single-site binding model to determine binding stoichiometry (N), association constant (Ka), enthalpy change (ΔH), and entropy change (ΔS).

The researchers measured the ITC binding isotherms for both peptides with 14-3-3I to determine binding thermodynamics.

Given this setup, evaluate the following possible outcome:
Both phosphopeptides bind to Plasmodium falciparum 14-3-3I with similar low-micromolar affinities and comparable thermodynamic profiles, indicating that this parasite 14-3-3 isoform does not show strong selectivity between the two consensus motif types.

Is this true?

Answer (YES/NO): NO